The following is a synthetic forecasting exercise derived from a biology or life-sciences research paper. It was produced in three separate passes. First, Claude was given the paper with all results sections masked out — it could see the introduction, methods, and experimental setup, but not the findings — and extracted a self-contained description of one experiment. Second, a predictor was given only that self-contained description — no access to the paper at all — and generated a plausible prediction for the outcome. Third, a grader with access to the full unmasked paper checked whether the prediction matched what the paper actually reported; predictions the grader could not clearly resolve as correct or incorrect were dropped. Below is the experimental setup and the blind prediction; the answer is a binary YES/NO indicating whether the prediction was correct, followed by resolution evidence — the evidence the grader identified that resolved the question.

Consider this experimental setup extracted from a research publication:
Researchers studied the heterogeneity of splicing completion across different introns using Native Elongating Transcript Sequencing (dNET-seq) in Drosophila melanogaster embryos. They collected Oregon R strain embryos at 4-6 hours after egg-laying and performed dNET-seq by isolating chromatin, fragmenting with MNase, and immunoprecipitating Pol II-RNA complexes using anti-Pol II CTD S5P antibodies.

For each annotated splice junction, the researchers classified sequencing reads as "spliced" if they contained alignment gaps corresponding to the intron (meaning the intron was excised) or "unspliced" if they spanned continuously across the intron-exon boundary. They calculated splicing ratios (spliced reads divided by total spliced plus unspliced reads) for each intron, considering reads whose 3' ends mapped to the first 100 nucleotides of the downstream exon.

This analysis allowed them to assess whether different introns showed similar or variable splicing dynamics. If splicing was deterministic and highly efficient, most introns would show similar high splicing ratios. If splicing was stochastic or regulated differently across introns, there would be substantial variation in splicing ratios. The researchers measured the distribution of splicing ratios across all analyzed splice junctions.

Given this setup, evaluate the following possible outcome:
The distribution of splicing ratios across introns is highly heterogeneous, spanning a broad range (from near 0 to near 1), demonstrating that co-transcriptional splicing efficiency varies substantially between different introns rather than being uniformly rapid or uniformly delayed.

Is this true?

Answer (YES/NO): YES